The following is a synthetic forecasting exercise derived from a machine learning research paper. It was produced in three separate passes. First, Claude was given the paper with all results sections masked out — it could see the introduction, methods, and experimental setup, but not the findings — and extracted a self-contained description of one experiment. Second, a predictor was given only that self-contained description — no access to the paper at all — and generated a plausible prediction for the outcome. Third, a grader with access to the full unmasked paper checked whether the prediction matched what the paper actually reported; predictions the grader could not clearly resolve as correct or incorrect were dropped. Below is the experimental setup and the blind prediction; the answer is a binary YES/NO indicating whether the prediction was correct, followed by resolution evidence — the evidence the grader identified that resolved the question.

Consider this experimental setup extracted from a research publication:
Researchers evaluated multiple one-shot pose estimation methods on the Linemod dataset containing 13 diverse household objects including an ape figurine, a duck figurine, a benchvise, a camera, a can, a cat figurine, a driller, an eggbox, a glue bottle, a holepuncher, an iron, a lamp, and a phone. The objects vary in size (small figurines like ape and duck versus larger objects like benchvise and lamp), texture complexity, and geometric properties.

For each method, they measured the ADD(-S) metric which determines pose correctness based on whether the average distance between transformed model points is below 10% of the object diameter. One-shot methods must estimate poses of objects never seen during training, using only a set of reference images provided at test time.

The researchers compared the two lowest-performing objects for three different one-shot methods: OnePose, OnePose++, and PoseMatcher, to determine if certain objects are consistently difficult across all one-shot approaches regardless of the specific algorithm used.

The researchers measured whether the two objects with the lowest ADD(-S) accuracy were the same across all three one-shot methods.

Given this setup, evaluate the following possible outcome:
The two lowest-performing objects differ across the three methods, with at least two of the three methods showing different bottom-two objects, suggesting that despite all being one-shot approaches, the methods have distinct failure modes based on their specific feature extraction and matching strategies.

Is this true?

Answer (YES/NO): NO